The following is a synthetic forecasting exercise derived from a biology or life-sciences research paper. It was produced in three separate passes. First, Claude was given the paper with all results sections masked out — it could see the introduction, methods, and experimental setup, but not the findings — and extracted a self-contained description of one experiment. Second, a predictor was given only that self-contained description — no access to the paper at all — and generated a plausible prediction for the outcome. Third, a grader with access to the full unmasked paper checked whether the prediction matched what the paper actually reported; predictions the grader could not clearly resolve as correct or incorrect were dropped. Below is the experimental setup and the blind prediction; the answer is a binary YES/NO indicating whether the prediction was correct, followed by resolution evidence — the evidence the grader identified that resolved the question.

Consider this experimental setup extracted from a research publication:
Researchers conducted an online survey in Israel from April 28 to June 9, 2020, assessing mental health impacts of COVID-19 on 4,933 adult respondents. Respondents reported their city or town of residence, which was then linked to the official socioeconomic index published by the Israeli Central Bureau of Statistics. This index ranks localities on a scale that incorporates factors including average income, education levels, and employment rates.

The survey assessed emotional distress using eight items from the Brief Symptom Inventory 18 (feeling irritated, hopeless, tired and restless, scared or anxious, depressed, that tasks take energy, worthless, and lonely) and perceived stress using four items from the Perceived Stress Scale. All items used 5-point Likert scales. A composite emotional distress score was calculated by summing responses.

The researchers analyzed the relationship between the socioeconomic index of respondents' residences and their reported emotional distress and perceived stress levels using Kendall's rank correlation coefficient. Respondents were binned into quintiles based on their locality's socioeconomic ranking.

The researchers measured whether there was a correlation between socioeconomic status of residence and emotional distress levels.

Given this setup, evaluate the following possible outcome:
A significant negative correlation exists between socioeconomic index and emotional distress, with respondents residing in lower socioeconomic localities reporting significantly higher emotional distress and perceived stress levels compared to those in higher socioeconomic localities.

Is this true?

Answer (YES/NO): YES